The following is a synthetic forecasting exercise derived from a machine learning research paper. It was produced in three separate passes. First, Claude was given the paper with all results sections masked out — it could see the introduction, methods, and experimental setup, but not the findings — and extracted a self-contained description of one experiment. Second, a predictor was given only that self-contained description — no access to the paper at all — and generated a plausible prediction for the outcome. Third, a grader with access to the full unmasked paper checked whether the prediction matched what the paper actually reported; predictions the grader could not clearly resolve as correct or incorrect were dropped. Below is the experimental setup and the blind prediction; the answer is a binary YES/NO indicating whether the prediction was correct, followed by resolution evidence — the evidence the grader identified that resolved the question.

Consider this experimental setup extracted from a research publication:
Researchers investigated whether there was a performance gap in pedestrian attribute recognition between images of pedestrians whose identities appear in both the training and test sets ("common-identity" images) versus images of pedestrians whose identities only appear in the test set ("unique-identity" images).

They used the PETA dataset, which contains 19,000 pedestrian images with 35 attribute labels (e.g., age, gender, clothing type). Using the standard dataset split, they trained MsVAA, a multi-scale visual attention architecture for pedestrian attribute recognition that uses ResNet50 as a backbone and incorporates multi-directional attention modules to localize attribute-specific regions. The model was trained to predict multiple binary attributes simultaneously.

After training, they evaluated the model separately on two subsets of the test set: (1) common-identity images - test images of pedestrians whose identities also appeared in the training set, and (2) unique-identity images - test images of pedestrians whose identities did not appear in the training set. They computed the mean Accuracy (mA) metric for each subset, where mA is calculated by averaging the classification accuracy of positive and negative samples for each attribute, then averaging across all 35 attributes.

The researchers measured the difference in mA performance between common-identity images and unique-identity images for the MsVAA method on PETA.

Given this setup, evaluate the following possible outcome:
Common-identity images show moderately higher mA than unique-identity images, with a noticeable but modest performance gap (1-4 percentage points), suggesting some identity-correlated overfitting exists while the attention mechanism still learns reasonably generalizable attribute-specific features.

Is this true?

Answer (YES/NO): NO